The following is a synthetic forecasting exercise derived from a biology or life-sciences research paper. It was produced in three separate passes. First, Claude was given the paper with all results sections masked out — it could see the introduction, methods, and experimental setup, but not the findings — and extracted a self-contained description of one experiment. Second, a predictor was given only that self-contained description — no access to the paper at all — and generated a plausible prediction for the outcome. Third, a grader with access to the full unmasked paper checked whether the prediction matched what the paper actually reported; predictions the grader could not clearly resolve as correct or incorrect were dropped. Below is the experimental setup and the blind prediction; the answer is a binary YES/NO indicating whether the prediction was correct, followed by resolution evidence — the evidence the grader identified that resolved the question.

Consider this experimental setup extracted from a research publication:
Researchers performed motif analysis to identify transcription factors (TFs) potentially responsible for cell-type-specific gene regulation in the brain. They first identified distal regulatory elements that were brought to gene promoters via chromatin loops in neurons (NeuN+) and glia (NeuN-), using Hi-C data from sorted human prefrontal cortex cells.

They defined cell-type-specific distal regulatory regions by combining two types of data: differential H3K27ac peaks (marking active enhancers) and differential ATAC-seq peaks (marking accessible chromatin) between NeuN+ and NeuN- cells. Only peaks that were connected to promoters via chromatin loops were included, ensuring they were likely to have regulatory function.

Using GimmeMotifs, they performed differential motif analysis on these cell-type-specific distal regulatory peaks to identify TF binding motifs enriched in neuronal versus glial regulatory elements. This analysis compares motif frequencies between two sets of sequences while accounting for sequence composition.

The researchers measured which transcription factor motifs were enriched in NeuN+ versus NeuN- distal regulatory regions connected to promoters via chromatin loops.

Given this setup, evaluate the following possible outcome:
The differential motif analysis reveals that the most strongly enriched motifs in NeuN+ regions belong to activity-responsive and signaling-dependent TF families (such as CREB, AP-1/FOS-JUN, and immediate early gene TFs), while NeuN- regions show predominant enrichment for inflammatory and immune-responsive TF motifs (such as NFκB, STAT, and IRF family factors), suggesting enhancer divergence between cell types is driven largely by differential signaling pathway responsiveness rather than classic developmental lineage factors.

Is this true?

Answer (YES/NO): NO